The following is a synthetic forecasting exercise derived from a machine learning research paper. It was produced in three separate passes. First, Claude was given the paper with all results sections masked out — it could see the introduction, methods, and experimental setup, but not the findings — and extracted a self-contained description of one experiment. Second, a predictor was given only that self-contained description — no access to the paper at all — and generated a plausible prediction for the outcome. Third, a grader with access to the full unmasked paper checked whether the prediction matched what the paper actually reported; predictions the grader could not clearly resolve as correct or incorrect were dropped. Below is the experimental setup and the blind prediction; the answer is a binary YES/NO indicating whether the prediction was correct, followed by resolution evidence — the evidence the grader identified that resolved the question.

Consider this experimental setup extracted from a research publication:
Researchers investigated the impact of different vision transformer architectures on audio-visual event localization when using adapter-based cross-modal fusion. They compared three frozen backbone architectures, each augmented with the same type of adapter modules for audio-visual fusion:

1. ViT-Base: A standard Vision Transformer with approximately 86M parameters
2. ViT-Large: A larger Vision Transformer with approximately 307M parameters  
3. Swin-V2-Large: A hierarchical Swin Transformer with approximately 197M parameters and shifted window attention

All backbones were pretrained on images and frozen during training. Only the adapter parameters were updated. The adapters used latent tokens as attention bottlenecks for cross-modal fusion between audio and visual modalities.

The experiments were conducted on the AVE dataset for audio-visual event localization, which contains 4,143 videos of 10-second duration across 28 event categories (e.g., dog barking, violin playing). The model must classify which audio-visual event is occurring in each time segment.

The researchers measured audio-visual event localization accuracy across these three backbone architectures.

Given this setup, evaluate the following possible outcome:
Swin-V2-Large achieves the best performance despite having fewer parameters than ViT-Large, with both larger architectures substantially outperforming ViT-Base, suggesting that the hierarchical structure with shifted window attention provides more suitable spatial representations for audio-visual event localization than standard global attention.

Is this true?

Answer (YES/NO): YES